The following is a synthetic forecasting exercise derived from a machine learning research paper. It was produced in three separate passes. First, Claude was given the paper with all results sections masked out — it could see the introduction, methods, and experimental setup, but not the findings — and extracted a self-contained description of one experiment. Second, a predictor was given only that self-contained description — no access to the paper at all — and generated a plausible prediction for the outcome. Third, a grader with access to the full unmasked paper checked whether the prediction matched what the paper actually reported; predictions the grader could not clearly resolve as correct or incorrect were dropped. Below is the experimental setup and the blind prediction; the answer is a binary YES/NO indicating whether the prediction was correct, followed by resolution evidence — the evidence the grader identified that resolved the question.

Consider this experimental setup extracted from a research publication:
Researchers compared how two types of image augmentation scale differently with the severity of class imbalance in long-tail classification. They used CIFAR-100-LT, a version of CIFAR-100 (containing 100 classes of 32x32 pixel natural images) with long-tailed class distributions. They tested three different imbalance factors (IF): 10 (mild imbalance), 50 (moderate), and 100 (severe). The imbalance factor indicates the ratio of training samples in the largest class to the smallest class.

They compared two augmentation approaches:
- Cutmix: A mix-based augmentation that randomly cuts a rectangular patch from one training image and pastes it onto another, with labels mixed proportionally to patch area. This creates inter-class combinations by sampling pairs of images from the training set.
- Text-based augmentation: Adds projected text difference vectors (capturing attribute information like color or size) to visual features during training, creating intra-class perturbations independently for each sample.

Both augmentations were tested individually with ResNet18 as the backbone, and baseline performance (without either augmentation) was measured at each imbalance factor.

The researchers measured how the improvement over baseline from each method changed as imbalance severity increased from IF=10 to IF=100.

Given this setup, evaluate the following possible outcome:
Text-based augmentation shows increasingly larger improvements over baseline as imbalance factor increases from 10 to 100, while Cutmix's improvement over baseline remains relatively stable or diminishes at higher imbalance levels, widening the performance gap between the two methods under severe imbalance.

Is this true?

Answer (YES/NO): NO